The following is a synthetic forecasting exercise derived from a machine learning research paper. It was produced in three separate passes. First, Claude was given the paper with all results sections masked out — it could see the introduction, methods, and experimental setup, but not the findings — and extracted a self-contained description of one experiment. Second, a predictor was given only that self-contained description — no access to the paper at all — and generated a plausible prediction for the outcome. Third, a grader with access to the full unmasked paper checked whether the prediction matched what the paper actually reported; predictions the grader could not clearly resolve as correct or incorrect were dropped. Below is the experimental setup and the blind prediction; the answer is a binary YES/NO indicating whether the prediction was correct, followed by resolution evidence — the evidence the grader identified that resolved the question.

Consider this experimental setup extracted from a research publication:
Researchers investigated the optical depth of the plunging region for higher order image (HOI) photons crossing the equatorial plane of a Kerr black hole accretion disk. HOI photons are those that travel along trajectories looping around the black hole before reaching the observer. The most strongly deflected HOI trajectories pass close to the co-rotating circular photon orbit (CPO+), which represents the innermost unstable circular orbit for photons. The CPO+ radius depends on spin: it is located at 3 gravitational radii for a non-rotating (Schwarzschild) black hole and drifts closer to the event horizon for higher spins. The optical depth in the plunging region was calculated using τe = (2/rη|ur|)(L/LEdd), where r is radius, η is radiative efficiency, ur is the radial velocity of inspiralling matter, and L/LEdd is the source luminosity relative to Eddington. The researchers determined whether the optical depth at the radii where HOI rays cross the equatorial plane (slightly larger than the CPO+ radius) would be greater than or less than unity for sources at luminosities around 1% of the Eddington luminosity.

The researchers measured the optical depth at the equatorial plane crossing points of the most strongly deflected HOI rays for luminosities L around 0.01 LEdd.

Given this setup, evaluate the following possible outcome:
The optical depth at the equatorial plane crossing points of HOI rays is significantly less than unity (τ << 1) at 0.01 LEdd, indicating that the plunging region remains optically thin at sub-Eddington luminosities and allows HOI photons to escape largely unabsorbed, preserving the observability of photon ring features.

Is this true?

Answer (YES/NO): YES